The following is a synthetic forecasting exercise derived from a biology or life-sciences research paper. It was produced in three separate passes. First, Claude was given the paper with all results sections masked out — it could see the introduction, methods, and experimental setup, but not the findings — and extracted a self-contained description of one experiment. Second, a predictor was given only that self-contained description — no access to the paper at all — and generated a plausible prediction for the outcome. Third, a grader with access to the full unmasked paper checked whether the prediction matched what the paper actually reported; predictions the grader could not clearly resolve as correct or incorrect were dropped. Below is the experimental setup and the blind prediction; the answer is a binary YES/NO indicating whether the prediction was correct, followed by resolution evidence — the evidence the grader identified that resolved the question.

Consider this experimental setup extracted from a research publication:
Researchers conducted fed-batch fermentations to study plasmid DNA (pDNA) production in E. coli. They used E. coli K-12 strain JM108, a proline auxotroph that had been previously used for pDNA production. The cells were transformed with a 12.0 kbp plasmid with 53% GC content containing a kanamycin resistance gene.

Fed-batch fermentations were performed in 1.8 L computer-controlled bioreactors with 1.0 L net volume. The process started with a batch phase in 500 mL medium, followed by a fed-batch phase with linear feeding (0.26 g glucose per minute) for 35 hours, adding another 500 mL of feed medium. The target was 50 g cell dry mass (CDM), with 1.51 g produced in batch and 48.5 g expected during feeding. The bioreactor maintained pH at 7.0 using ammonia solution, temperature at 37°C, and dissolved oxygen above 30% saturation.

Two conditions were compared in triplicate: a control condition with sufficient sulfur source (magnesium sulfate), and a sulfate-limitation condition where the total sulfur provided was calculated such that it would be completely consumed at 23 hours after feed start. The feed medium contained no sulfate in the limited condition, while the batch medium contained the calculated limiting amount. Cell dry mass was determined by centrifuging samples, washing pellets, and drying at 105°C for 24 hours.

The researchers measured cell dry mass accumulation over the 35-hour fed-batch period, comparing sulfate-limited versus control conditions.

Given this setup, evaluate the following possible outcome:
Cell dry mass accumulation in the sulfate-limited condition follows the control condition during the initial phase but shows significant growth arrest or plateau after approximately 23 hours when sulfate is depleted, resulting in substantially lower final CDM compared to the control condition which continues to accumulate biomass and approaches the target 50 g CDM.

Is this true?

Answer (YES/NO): YES